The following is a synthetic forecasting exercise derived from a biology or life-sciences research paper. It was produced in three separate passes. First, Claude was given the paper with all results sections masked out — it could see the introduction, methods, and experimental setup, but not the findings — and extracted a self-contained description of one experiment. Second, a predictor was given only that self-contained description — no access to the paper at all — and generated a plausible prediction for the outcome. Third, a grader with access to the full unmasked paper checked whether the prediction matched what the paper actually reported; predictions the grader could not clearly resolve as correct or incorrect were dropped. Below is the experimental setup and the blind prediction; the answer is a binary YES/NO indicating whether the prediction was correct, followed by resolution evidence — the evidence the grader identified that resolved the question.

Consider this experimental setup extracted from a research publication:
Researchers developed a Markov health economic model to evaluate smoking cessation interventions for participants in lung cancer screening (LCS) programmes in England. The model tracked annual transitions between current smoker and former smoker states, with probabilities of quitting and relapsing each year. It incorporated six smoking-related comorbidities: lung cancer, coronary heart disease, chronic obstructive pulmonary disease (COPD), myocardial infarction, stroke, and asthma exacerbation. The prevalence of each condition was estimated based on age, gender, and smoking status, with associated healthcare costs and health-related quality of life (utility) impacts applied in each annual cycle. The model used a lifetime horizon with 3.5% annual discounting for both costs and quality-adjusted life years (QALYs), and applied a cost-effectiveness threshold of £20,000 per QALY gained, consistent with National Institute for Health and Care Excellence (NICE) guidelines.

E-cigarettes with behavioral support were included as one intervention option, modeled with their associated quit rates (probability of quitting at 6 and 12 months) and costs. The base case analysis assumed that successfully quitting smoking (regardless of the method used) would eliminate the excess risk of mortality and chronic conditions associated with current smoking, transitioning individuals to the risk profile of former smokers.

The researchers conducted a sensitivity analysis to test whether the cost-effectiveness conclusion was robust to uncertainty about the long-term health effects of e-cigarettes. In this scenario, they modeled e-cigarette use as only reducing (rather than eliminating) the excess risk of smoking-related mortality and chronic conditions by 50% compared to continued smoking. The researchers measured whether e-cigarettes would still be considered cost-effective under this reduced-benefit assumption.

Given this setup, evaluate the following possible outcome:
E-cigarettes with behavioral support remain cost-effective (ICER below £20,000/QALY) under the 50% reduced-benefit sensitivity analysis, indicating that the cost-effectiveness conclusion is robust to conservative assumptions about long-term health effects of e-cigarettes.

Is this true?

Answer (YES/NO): YES